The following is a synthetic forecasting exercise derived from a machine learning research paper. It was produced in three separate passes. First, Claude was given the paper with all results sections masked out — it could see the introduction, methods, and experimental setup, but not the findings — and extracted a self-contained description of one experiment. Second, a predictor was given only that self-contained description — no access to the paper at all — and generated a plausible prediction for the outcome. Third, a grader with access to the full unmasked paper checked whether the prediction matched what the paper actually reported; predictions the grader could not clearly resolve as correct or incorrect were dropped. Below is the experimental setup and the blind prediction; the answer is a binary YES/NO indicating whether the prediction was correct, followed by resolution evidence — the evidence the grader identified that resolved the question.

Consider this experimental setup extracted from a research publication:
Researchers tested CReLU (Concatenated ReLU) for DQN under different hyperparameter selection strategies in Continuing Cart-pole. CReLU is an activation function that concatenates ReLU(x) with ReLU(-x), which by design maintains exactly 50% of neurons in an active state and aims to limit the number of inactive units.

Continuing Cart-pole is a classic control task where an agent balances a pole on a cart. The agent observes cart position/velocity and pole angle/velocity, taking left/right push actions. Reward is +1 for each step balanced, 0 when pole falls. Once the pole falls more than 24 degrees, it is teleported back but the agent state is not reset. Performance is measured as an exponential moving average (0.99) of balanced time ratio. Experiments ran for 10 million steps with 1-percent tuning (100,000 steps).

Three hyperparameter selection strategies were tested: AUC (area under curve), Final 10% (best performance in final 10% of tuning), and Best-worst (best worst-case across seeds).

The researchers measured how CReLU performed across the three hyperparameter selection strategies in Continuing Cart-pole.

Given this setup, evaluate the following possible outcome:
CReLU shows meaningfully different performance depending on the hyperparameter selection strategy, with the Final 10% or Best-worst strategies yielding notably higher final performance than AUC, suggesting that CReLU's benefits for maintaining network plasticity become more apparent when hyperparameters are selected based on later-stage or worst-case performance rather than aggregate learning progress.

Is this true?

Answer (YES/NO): NO